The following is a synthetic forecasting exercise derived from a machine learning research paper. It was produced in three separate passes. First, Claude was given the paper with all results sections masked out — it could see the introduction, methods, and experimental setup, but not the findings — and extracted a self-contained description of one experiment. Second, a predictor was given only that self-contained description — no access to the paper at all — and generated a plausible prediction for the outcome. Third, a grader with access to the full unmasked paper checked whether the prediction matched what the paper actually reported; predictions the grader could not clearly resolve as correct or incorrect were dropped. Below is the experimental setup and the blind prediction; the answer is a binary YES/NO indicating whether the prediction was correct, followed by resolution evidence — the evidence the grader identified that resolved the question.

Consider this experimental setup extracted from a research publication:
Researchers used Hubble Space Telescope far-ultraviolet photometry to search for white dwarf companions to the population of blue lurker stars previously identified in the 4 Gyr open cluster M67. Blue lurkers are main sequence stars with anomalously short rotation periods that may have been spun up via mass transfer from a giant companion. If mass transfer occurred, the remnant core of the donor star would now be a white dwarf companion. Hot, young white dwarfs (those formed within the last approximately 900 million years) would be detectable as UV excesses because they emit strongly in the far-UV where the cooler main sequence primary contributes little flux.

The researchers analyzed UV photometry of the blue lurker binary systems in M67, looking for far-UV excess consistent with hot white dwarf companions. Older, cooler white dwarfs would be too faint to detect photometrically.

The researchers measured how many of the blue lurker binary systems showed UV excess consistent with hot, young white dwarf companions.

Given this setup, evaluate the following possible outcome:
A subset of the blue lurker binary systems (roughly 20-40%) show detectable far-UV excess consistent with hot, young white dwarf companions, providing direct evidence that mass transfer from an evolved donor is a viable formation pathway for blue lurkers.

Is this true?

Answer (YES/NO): YES